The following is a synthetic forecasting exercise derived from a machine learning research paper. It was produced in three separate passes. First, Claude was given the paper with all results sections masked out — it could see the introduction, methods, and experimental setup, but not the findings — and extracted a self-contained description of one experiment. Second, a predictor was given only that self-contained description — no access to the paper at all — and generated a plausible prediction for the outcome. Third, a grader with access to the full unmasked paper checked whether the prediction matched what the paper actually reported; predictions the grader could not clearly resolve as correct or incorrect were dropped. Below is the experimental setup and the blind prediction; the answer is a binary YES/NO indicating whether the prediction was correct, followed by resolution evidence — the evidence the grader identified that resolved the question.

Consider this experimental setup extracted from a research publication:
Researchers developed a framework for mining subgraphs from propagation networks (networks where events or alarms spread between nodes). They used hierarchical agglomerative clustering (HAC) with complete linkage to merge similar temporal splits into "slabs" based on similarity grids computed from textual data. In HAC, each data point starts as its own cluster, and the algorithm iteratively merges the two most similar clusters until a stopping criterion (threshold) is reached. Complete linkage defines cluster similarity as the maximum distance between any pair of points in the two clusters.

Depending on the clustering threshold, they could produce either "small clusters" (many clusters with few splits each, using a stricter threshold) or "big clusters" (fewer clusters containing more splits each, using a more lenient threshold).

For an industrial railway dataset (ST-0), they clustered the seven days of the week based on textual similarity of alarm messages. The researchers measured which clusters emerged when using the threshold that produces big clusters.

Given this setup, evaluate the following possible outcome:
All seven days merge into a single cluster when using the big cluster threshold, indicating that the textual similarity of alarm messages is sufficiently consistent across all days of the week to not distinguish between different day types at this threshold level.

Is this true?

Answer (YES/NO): NO